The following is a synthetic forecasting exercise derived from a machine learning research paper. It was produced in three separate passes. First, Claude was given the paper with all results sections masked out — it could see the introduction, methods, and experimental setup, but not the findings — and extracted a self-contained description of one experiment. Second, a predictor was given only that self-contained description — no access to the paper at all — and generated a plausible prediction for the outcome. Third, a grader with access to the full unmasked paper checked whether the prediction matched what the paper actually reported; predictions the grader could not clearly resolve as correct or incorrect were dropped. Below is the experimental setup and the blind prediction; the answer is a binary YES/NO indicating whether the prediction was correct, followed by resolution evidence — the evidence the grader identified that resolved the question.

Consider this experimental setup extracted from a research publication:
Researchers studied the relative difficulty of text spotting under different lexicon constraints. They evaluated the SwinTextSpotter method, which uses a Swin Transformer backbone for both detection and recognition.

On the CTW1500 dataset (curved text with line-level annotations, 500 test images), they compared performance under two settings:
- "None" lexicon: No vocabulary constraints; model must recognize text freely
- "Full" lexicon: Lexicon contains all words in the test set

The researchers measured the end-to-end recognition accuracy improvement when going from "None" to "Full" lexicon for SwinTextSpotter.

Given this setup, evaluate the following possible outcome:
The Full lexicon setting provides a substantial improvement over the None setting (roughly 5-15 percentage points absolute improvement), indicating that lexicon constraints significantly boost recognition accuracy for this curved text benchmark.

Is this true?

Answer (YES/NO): NO